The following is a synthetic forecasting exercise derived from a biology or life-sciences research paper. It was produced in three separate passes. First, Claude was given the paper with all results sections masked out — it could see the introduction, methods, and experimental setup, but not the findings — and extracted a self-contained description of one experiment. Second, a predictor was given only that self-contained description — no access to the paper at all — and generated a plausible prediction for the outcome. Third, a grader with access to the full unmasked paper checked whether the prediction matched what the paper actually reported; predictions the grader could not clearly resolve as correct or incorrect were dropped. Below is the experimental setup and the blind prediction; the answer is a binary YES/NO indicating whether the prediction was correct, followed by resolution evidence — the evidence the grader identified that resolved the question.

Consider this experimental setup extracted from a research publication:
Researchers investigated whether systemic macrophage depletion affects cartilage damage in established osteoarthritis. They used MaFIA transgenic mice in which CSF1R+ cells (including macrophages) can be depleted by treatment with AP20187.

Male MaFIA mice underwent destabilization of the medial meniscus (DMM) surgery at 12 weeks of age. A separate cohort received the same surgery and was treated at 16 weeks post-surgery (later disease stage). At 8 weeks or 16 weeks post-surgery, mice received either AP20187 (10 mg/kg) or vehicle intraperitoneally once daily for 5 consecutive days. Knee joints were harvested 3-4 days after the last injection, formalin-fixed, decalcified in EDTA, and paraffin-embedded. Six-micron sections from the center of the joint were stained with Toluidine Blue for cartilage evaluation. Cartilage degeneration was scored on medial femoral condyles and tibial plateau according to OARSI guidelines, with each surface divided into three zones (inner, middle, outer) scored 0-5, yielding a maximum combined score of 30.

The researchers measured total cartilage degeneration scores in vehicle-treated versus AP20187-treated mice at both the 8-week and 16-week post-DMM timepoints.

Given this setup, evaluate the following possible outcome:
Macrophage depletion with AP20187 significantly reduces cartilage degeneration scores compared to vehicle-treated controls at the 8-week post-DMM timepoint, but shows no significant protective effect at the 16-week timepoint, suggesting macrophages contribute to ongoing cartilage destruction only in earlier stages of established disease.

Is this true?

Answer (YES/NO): NO